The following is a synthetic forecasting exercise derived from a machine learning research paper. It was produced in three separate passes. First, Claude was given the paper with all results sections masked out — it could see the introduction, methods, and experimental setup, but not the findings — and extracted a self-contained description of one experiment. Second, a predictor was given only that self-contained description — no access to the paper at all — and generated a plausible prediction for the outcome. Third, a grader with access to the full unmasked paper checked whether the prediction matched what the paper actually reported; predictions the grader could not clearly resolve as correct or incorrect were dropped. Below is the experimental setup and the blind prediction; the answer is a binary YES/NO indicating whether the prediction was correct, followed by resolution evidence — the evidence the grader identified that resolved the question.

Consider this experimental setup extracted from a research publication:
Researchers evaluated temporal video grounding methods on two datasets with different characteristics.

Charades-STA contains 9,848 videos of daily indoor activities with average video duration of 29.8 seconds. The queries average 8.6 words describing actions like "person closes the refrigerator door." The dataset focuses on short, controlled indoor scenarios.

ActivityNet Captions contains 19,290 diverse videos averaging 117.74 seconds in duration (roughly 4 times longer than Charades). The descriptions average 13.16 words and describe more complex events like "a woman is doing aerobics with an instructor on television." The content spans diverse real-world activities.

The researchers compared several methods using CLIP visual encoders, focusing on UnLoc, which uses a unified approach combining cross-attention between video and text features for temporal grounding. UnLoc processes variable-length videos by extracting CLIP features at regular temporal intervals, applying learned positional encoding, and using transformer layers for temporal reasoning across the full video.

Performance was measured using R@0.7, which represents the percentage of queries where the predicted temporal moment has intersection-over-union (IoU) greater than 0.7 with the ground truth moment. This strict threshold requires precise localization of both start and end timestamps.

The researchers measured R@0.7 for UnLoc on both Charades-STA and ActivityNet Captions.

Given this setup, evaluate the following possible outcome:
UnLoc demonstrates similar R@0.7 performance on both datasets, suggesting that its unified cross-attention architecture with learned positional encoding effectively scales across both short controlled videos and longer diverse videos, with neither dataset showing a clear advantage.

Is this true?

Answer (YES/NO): NO